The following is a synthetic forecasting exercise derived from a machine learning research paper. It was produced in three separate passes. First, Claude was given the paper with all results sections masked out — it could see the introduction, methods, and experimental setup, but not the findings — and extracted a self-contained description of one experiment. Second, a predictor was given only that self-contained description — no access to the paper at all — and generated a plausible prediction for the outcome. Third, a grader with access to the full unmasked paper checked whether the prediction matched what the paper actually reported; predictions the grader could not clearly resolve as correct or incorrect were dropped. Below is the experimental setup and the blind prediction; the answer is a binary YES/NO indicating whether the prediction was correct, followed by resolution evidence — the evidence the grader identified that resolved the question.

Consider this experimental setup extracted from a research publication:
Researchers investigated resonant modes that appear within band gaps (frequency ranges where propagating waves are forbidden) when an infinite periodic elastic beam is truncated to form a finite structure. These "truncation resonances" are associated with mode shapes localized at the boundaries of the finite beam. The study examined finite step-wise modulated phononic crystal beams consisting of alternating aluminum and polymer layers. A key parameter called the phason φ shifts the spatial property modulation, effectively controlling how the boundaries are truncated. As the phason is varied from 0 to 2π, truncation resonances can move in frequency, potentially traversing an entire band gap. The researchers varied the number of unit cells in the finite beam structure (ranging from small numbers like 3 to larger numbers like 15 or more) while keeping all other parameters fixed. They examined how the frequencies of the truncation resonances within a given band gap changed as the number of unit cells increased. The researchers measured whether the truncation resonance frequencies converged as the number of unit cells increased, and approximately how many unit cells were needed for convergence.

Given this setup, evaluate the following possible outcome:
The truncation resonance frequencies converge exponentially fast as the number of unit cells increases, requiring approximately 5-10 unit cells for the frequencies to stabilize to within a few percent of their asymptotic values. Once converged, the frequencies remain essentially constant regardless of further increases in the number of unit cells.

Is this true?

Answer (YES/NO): YES